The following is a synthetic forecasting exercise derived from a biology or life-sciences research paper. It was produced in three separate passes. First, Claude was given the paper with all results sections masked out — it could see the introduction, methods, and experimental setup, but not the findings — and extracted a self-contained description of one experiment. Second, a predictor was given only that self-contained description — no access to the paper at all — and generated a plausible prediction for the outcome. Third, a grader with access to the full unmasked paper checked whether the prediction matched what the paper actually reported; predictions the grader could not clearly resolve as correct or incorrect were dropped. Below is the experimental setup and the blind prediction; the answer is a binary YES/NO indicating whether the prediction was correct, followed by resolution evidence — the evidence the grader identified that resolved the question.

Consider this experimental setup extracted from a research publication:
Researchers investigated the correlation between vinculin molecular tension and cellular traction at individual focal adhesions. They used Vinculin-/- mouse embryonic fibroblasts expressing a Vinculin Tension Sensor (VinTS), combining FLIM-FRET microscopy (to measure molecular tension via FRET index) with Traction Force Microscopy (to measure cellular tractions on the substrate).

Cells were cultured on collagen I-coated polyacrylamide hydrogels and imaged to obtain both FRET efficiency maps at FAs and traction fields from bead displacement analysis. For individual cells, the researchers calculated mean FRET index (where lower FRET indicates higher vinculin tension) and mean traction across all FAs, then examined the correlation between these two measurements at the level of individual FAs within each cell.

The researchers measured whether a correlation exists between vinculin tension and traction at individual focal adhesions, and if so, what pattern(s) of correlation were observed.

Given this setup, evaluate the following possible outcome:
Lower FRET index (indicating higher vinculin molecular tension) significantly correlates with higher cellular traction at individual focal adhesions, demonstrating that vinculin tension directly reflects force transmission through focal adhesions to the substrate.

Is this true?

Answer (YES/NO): NO